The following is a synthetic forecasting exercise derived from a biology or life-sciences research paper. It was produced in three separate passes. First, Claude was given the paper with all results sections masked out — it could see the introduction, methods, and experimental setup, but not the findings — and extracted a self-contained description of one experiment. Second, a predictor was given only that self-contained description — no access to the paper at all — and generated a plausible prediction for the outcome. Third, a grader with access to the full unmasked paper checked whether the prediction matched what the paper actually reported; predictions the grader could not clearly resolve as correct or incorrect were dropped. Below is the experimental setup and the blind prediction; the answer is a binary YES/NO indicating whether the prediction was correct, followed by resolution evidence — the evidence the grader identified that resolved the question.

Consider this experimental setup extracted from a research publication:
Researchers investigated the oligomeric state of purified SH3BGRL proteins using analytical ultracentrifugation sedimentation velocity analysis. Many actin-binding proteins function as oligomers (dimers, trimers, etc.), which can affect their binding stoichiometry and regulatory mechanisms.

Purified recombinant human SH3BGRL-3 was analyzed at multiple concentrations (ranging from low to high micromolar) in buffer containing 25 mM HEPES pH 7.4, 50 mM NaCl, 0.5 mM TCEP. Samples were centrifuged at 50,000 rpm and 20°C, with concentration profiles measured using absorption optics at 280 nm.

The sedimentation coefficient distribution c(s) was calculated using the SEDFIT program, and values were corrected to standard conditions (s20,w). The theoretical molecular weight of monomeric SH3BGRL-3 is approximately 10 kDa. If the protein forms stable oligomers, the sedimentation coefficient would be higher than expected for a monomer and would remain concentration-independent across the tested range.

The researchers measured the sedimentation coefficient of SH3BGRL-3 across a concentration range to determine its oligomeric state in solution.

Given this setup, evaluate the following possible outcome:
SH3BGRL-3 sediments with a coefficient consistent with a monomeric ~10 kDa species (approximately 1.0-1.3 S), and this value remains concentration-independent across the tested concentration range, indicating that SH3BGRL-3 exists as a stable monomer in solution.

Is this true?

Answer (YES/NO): NO